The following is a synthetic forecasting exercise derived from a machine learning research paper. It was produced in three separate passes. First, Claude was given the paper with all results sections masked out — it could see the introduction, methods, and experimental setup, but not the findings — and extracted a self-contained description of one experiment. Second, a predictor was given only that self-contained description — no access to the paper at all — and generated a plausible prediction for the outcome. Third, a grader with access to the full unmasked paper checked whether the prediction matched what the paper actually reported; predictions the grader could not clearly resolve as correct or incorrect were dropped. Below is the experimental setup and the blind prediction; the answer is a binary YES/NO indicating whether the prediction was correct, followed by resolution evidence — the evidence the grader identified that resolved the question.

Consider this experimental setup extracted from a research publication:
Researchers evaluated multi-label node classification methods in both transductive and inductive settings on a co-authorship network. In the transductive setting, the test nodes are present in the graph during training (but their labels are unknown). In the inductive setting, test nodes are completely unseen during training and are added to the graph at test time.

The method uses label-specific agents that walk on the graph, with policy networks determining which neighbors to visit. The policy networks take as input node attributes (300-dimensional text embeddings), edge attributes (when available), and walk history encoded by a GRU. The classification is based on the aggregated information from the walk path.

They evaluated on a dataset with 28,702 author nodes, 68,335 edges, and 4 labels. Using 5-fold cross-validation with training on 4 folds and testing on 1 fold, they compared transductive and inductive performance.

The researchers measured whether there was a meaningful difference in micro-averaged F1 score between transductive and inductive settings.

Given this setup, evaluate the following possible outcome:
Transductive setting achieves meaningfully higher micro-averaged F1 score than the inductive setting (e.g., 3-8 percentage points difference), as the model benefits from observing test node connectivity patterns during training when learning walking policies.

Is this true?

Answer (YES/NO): NO